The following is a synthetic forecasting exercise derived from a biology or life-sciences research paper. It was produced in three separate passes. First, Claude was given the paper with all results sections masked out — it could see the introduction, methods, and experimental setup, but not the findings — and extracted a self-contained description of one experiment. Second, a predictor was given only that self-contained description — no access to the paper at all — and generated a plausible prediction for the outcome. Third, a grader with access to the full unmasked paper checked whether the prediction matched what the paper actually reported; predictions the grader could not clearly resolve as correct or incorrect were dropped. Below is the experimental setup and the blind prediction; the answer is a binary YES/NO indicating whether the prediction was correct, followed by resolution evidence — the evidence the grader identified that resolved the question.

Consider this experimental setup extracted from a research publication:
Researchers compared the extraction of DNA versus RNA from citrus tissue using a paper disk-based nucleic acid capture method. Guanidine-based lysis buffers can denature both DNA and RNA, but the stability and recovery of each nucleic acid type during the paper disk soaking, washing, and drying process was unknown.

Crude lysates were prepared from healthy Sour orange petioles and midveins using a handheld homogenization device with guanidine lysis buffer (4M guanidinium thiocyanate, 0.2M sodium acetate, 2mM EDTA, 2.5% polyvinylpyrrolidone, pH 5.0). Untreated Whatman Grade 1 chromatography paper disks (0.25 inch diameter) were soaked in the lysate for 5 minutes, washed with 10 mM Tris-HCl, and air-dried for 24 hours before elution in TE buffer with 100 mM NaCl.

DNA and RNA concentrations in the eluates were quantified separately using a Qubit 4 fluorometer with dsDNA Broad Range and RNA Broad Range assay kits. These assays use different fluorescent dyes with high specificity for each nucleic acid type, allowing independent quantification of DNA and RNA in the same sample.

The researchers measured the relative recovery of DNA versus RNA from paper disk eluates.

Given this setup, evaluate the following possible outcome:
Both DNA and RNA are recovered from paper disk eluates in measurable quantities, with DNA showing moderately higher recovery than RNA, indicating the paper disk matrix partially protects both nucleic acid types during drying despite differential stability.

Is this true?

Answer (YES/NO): NO